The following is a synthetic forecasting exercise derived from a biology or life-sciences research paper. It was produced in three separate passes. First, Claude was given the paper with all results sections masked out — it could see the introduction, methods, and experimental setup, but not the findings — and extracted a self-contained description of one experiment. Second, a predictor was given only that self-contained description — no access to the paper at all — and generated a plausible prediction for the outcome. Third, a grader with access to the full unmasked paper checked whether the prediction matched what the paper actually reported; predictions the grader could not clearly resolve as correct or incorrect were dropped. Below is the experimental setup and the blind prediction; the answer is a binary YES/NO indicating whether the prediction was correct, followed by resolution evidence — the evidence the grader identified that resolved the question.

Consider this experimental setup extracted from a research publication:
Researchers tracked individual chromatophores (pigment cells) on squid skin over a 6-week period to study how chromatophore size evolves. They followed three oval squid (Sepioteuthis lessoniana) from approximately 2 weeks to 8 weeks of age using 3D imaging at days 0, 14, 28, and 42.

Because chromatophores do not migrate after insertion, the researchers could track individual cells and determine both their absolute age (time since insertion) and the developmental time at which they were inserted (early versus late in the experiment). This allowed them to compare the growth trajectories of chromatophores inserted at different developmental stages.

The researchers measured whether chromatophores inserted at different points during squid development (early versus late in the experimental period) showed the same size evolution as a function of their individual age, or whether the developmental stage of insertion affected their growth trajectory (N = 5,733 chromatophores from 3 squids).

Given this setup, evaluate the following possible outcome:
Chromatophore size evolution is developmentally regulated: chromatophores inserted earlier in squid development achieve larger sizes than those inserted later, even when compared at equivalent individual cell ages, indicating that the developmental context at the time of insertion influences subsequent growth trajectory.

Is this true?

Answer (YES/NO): YES